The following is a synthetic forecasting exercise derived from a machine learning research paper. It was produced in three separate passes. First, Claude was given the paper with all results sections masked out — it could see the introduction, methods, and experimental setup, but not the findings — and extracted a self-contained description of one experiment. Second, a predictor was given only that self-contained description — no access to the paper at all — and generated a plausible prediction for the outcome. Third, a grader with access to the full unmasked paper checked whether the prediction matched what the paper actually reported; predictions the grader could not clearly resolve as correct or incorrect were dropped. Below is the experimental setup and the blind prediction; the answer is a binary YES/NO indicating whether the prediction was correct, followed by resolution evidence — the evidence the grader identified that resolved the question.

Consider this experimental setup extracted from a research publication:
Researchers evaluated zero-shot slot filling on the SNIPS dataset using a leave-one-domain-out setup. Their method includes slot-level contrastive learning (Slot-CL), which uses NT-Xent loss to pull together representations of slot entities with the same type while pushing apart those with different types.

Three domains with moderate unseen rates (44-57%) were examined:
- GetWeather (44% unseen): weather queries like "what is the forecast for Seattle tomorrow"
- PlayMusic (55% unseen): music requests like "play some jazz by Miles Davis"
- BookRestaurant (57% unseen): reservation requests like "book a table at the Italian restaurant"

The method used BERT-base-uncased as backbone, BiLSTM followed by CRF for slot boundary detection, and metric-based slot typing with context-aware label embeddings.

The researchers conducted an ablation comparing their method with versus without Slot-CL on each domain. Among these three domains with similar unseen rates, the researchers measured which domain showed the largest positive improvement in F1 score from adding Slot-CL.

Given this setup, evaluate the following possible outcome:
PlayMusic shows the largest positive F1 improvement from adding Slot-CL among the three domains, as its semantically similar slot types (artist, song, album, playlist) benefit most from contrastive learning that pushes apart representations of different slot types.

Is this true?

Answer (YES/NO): YES